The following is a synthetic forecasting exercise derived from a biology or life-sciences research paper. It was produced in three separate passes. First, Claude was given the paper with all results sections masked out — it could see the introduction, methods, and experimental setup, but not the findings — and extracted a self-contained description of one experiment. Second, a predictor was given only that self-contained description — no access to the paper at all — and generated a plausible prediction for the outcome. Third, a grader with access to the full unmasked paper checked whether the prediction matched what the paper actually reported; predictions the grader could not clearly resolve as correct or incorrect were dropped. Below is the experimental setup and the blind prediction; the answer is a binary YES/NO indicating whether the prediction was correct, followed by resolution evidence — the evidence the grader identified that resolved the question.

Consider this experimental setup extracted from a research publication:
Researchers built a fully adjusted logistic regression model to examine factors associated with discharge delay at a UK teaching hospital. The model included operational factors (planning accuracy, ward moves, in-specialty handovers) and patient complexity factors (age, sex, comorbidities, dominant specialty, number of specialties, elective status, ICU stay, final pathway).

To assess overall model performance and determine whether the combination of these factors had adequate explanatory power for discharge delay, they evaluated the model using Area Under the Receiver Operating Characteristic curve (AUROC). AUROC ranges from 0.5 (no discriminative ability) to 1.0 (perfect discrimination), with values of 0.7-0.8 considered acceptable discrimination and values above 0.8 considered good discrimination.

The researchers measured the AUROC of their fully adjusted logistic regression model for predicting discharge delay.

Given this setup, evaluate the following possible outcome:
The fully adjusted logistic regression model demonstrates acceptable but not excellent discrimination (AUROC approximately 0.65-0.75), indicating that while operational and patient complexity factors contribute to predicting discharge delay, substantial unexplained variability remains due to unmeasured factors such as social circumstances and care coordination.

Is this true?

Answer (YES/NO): NO